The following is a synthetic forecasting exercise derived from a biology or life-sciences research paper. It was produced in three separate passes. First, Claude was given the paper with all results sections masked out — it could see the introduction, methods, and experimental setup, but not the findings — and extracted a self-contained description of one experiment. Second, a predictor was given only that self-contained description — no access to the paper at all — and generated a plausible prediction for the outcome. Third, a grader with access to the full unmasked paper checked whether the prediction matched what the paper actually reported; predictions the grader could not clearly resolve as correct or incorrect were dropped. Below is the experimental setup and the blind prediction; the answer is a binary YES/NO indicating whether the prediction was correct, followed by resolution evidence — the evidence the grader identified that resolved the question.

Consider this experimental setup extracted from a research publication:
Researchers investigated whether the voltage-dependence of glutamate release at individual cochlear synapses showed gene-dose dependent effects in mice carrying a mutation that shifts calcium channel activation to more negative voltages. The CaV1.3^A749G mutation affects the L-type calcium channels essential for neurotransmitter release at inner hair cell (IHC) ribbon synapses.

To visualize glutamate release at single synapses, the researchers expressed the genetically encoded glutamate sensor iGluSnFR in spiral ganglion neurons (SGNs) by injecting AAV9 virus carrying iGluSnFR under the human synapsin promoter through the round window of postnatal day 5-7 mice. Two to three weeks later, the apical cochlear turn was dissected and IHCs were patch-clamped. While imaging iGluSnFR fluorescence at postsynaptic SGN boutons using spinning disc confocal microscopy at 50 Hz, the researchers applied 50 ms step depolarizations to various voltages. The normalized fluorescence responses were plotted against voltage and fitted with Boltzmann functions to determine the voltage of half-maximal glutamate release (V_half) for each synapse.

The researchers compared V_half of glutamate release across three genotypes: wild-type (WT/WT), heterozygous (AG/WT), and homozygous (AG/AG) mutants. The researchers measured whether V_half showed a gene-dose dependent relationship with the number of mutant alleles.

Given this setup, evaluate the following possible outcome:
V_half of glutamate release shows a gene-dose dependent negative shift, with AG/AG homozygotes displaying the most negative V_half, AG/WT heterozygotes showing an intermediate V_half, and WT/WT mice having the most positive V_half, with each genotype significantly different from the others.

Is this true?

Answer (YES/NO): YES